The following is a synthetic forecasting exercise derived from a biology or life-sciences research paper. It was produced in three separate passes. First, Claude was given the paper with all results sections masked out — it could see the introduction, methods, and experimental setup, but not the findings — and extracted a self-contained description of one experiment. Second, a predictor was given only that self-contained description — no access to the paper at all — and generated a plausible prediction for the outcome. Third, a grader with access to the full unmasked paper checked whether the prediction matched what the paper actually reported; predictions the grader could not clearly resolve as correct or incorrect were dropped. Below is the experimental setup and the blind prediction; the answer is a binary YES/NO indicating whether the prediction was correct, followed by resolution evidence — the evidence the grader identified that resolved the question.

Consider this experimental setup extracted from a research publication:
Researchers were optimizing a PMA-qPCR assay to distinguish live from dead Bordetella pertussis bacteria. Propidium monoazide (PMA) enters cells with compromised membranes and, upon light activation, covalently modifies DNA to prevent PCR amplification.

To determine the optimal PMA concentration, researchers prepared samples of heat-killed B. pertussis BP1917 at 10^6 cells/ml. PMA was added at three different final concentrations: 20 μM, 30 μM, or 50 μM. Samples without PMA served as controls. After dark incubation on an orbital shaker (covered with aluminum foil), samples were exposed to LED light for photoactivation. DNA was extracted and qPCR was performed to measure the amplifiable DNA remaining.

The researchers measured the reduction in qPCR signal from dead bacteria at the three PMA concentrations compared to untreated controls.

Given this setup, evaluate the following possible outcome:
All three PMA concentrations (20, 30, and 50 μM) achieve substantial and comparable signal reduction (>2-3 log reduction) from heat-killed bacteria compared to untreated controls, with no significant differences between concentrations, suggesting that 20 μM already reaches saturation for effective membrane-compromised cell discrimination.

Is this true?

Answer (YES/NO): NO